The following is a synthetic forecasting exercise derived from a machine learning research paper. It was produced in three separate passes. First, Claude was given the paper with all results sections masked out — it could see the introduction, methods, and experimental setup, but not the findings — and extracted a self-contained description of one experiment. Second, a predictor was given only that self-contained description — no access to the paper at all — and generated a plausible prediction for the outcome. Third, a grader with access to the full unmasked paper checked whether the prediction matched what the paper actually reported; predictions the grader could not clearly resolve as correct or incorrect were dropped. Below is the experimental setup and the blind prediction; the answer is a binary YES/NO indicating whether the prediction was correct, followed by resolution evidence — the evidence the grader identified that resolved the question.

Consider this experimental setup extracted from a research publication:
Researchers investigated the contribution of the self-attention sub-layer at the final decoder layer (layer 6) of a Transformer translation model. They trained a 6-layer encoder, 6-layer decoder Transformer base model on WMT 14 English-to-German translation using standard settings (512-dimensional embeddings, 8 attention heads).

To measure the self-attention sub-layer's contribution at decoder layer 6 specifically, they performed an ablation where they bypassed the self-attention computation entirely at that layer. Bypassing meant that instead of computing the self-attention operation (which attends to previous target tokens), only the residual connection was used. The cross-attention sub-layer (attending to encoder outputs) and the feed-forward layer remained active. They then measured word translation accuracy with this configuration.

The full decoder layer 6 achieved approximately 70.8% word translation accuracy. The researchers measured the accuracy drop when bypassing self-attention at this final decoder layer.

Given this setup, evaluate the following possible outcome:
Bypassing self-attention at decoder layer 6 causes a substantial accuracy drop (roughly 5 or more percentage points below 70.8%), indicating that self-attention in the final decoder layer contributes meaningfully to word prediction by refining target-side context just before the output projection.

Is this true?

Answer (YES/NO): NO